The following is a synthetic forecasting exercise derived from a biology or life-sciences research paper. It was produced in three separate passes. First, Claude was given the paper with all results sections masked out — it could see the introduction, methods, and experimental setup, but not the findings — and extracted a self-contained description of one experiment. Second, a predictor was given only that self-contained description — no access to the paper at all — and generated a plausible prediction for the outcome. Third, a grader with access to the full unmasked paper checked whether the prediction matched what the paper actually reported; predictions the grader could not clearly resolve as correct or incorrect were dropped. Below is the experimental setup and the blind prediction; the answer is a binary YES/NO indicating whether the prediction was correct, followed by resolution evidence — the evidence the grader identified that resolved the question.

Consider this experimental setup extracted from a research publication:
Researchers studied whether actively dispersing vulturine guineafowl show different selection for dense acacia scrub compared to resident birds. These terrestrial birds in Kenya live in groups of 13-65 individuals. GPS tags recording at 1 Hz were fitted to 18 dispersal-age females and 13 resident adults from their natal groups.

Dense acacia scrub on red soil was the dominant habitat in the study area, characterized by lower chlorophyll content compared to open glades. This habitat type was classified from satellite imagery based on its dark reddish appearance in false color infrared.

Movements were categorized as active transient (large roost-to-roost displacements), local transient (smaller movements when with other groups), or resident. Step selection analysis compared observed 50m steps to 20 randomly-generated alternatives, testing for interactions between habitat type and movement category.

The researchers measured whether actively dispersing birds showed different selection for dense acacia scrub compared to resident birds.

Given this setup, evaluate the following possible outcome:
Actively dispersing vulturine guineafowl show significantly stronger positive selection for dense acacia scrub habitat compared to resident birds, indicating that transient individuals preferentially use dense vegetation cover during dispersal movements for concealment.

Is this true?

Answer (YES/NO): YES